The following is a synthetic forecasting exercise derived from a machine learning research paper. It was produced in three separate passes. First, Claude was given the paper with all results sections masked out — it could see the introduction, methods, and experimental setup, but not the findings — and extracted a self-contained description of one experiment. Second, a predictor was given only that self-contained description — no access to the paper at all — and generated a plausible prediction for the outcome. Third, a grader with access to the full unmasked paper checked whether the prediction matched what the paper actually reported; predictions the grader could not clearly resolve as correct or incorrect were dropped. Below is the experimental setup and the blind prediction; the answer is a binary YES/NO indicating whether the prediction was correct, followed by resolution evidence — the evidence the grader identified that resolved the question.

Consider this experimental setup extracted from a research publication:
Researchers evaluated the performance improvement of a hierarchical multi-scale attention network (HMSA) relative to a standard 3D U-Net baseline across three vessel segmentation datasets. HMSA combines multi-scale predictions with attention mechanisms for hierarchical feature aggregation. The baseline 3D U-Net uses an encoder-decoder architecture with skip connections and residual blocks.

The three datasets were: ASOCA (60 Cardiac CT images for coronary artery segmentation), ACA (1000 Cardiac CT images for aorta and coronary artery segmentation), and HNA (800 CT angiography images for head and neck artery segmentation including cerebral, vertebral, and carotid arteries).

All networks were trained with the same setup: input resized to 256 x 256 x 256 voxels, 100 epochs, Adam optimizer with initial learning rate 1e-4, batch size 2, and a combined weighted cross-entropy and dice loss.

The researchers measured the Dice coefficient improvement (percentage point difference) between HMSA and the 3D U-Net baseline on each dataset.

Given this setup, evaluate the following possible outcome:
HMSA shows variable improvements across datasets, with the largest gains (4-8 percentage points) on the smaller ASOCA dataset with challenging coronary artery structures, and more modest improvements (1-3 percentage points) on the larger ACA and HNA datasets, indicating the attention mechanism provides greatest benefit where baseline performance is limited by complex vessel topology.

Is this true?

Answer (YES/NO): NO